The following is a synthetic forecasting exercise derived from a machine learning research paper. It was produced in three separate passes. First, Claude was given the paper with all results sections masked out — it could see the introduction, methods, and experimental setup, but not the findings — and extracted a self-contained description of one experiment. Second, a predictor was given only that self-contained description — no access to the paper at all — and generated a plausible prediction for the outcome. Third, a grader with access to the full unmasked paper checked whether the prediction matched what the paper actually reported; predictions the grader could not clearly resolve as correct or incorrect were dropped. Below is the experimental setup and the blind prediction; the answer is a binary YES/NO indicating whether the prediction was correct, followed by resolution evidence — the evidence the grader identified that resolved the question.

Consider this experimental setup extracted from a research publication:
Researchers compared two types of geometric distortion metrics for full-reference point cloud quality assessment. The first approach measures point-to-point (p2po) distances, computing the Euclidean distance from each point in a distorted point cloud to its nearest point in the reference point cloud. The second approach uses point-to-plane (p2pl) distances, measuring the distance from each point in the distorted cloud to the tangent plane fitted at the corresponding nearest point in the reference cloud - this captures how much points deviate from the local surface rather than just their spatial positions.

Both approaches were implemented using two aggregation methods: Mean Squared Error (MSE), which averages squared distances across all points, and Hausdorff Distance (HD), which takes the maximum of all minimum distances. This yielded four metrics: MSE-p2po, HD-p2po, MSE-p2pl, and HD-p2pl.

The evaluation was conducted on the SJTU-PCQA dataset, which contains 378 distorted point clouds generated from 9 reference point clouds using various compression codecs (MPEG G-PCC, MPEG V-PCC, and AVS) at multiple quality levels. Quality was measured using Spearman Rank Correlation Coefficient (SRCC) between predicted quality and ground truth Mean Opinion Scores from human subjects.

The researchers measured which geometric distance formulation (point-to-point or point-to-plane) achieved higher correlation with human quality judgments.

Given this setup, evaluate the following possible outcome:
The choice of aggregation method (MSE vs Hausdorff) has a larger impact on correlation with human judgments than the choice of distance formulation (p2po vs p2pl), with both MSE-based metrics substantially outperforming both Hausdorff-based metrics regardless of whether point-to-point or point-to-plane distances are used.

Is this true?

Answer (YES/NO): NO